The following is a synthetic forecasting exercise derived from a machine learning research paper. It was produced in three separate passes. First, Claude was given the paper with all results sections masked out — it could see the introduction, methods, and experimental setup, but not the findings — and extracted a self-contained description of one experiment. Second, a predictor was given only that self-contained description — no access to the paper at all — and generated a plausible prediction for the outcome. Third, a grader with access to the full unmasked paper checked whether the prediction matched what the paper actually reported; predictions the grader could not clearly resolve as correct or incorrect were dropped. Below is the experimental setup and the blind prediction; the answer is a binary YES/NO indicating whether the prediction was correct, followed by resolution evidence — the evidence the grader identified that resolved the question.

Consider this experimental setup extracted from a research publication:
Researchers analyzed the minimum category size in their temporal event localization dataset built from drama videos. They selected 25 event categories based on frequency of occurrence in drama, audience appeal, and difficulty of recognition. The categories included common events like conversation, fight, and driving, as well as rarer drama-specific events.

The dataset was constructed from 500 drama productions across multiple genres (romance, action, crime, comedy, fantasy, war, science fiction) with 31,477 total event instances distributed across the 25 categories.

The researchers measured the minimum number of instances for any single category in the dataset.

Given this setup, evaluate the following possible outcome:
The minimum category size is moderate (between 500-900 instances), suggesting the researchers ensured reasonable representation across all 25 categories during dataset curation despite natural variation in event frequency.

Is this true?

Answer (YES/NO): NO